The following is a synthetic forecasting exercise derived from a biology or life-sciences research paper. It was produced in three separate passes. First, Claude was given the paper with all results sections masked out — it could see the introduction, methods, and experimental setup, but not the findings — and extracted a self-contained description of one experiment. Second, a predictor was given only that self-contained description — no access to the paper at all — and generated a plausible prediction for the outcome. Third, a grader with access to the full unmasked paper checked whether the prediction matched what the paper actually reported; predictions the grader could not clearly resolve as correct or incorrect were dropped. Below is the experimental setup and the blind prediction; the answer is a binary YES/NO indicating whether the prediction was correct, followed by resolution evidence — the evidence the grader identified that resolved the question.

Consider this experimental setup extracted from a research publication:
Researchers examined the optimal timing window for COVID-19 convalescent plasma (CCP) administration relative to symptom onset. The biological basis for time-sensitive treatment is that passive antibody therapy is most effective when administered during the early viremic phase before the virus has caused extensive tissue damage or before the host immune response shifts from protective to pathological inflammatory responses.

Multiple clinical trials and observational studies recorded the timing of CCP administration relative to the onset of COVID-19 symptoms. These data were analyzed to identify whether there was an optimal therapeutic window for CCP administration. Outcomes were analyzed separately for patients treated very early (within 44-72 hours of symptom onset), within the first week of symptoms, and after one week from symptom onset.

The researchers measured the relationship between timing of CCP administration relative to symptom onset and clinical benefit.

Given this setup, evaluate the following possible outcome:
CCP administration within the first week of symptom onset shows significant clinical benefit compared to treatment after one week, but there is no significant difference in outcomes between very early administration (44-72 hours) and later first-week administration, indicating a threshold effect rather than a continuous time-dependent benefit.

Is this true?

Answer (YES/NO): NO